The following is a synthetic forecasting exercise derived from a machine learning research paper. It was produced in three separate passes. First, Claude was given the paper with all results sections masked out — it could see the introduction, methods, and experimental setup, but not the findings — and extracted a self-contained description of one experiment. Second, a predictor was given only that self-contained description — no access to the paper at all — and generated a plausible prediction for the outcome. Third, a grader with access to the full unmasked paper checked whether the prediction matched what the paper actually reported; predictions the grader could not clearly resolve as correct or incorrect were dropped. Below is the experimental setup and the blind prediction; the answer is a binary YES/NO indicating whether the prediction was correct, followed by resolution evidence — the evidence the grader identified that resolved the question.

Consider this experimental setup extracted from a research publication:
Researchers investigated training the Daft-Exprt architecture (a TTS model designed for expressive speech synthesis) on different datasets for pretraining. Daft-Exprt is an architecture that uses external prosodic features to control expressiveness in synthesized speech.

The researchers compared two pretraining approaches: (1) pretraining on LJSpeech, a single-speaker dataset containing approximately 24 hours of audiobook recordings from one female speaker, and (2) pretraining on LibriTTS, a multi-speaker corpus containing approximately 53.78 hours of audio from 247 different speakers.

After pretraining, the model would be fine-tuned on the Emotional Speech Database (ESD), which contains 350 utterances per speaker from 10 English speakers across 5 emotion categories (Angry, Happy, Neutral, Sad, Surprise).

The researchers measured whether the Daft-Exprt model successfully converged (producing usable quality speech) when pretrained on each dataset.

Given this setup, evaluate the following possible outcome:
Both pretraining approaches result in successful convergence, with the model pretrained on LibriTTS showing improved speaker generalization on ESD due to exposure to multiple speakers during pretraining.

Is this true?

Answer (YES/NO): NO